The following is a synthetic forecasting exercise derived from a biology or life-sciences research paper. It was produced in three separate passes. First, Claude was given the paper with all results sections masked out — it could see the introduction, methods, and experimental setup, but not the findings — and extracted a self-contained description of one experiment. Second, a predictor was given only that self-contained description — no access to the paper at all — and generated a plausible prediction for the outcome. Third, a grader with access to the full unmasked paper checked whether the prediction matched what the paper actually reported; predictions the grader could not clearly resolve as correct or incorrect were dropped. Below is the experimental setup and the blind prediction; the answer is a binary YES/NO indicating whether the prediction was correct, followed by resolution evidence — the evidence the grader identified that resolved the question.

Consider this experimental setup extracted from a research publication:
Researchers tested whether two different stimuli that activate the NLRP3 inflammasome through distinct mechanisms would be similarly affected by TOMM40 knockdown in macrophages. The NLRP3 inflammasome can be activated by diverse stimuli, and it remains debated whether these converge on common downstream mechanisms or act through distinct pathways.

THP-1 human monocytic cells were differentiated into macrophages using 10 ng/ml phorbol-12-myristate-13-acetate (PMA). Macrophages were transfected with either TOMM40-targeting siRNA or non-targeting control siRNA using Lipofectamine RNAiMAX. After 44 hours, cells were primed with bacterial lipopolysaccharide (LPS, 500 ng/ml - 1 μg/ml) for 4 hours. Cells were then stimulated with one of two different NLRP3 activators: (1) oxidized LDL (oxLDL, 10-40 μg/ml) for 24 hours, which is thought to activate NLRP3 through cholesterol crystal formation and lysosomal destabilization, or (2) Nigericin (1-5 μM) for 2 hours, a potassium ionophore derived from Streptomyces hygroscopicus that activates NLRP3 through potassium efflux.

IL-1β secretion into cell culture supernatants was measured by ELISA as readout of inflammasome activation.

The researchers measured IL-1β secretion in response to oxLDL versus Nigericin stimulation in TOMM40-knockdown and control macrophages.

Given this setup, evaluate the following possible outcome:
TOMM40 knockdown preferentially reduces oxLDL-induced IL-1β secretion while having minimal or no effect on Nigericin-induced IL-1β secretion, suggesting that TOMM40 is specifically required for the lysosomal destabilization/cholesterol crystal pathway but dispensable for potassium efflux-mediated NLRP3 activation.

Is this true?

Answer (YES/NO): NO